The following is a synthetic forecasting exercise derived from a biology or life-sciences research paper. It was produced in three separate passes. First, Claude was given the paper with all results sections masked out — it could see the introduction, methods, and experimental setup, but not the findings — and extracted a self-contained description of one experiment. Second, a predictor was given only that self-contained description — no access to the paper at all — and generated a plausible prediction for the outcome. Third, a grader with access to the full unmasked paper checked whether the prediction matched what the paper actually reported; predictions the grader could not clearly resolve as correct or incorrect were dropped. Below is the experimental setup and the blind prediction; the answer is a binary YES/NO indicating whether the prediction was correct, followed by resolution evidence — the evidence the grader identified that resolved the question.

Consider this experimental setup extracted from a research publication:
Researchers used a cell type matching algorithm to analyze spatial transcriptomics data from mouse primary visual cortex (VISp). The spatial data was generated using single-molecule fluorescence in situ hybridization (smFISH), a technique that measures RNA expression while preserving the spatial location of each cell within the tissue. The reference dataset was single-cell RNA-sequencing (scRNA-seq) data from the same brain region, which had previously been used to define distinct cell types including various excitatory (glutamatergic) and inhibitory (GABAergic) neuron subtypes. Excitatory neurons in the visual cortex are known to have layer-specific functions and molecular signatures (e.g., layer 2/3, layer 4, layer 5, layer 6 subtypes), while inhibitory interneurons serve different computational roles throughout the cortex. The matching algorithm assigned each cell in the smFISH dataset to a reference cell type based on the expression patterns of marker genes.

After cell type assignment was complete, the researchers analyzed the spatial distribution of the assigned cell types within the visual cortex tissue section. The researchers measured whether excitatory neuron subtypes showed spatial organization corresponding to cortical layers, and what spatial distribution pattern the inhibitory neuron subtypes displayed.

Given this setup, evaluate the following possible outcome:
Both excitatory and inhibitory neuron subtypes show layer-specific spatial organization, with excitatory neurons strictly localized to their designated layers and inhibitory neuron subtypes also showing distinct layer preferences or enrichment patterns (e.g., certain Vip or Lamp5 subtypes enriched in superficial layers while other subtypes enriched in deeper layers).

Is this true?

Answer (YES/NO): NO